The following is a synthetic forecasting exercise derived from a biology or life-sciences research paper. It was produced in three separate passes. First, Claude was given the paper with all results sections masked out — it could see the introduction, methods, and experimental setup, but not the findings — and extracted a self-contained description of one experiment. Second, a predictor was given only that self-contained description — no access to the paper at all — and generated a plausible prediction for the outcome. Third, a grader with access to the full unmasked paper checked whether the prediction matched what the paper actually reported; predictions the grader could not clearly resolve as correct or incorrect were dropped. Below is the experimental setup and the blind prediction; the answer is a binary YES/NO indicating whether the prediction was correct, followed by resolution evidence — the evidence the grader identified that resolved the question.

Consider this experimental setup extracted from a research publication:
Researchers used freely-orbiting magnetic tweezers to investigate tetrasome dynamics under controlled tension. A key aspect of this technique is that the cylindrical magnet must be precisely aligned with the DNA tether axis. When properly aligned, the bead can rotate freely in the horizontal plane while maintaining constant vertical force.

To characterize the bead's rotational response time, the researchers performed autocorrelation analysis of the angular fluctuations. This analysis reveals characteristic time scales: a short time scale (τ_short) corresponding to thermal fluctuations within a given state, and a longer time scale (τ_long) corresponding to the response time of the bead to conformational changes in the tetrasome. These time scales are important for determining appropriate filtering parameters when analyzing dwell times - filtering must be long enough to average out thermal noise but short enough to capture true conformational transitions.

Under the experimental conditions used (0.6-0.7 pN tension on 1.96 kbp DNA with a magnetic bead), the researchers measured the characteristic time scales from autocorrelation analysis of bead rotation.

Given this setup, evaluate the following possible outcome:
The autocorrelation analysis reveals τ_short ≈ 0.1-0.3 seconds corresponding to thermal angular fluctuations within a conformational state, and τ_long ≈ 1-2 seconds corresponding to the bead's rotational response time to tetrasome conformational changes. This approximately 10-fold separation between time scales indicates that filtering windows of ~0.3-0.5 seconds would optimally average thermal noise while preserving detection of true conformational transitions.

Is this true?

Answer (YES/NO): NO